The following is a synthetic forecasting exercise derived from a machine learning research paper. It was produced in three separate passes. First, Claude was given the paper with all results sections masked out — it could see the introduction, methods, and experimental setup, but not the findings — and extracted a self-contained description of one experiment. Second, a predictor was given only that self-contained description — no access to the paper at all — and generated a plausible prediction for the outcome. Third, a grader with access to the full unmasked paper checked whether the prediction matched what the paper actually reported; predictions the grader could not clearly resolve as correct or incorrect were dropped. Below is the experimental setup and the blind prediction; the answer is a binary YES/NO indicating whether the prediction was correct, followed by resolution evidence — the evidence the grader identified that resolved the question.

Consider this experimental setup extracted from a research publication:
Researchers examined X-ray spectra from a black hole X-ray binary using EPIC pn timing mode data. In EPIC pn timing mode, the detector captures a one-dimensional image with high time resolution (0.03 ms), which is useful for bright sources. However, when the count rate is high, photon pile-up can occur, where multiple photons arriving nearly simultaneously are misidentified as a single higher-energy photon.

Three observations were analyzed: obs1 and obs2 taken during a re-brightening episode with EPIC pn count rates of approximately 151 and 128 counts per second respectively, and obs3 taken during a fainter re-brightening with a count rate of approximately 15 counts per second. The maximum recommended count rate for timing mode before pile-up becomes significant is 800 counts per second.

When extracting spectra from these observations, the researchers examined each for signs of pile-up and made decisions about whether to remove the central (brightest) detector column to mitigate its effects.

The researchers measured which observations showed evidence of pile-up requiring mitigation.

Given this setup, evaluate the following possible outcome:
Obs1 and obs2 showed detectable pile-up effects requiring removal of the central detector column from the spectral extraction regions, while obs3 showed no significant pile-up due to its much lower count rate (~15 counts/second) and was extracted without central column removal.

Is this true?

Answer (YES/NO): YES